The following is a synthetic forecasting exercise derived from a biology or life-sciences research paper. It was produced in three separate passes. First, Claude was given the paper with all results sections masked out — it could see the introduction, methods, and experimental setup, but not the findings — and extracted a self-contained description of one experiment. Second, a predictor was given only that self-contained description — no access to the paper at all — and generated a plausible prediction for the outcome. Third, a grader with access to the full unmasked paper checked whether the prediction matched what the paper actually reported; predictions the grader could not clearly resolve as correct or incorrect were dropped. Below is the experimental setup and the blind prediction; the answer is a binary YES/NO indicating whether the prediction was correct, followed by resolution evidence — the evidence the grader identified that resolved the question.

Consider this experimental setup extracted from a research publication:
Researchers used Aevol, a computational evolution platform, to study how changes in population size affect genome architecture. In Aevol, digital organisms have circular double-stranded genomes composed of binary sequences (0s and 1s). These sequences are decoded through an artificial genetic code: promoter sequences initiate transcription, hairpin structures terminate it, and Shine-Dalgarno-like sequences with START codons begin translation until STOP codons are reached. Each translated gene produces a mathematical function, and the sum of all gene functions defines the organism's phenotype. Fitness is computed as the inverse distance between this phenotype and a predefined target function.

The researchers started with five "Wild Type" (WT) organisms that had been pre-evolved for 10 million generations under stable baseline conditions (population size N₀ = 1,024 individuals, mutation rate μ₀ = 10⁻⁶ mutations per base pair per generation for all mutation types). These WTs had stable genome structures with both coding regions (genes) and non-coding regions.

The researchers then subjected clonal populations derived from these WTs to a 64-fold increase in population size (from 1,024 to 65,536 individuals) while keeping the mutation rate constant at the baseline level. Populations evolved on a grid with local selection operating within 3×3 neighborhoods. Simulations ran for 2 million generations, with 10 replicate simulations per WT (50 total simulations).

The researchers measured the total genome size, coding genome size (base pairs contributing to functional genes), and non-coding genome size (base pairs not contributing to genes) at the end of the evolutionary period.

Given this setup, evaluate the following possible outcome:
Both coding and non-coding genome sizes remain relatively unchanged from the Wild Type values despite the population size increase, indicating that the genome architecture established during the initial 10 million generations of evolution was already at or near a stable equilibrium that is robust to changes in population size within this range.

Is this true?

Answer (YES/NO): NO